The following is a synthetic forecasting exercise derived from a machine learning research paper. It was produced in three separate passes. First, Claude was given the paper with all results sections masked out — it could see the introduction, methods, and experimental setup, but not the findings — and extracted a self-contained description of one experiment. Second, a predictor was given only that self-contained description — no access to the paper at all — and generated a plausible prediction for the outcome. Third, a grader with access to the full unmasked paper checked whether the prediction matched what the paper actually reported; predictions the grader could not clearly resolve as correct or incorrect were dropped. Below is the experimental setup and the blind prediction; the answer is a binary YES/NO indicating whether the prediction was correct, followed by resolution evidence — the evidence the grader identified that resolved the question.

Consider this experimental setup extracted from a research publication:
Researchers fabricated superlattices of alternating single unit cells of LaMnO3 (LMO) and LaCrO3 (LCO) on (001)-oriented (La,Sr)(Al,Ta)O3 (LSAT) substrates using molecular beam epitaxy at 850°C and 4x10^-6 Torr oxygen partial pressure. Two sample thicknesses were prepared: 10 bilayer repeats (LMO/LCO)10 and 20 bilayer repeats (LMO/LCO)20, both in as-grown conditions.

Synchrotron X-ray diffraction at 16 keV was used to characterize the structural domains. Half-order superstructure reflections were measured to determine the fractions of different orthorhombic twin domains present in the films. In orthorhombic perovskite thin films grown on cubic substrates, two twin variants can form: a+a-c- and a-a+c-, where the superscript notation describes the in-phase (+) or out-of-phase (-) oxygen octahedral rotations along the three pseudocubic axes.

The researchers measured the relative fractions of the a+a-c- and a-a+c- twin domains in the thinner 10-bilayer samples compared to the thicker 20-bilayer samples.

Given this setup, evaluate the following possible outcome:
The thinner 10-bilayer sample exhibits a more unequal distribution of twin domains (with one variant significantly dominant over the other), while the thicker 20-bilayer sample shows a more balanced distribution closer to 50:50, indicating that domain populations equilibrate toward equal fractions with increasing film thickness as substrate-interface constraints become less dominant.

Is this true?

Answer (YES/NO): NO